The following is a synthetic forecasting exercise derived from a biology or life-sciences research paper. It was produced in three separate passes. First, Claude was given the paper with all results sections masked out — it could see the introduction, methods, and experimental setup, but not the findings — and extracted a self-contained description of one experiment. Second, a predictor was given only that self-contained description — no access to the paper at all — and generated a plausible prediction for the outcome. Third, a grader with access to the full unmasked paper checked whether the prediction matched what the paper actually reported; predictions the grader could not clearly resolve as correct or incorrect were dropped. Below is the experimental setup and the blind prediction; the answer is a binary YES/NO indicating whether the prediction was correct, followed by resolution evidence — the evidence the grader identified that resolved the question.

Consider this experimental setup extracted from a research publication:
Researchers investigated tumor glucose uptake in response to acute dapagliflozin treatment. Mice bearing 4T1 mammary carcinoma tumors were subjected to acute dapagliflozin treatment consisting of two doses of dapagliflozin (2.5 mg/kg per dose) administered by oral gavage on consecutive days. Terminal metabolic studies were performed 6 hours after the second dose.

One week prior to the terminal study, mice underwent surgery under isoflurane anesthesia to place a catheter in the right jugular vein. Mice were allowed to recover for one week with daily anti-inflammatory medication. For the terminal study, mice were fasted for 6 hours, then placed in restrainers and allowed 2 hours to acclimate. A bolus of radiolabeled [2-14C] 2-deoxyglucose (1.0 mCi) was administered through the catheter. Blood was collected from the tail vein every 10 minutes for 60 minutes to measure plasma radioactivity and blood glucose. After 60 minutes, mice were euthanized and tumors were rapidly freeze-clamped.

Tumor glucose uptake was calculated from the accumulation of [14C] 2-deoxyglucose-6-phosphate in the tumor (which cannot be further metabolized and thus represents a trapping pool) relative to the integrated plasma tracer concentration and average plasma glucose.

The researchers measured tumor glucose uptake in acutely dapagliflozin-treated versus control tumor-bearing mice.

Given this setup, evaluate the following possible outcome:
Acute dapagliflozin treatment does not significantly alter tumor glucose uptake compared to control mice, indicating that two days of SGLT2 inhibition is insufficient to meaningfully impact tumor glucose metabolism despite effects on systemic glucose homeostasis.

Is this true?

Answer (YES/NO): NO